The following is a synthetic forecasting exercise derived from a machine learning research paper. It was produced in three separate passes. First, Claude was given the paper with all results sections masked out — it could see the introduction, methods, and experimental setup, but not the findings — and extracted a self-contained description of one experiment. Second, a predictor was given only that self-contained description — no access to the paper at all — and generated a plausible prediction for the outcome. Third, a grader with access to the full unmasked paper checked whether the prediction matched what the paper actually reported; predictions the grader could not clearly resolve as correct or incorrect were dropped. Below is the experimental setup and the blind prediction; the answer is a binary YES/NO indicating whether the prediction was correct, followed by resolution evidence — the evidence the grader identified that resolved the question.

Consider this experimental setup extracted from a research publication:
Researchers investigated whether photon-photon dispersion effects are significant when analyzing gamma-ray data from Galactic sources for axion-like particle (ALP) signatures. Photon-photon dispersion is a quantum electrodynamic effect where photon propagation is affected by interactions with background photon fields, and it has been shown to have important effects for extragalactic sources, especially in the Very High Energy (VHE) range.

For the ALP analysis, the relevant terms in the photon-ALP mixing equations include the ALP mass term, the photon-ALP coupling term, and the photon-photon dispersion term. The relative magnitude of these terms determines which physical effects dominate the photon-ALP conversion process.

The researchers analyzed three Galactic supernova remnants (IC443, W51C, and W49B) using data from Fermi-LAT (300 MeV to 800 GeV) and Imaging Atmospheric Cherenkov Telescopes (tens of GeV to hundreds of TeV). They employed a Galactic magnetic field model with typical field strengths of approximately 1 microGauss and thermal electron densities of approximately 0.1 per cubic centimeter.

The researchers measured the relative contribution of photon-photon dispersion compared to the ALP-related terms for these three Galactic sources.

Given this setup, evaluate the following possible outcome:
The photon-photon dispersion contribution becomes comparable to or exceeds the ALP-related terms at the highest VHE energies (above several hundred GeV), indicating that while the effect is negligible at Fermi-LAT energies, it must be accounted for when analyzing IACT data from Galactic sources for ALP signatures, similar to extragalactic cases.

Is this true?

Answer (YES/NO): NO